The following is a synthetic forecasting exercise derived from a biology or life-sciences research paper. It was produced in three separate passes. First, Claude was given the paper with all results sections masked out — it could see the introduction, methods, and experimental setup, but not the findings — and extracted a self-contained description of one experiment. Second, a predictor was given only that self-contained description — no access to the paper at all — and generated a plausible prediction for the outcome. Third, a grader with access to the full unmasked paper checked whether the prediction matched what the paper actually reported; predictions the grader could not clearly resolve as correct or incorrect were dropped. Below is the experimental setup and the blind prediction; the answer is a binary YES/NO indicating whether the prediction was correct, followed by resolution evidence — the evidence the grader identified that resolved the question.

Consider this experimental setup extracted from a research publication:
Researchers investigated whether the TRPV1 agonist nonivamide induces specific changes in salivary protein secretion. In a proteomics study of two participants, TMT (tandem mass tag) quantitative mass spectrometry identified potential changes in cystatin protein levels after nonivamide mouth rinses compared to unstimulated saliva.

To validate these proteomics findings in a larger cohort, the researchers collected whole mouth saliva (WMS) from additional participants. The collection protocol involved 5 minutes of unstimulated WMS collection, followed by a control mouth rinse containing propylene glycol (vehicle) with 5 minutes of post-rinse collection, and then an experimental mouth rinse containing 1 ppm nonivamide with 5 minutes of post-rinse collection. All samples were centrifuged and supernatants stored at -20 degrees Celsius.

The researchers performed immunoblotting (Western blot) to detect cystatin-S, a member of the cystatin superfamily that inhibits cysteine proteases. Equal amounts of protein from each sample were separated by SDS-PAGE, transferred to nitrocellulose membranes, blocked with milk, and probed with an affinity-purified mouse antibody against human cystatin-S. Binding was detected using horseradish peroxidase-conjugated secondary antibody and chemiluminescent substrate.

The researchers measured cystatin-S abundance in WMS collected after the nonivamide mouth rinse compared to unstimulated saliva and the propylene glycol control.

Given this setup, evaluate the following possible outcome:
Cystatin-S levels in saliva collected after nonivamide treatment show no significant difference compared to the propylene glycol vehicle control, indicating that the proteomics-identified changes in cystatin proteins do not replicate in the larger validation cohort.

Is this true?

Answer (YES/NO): NO